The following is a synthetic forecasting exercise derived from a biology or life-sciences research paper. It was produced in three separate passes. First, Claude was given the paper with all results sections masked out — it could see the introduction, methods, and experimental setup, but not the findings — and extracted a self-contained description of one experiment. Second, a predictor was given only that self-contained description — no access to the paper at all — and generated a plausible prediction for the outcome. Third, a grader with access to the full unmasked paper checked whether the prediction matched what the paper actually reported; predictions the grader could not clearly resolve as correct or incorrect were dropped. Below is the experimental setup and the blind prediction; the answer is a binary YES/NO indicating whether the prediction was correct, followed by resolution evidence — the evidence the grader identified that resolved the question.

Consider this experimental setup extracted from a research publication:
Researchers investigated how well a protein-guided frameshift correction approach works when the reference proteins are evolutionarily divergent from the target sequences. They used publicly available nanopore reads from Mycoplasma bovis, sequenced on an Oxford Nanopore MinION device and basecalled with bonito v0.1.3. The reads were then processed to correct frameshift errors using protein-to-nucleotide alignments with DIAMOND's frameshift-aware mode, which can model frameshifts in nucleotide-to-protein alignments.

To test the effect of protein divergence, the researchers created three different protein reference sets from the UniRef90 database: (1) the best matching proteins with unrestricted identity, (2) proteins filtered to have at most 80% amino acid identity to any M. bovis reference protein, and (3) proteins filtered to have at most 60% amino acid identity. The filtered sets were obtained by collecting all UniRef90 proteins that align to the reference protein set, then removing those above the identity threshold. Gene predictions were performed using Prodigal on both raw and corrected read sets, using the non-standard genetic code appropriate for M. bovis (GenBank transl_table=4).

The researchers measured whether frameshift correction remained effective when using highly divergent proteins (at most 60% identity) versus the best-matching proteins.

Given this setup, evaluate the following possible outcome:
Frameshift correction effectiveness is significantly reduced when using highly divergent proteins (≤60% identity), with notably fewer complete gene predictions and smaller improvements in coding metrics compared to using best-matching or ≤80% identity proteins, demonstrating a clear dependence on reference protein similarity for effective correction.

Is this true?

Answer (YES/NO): YES